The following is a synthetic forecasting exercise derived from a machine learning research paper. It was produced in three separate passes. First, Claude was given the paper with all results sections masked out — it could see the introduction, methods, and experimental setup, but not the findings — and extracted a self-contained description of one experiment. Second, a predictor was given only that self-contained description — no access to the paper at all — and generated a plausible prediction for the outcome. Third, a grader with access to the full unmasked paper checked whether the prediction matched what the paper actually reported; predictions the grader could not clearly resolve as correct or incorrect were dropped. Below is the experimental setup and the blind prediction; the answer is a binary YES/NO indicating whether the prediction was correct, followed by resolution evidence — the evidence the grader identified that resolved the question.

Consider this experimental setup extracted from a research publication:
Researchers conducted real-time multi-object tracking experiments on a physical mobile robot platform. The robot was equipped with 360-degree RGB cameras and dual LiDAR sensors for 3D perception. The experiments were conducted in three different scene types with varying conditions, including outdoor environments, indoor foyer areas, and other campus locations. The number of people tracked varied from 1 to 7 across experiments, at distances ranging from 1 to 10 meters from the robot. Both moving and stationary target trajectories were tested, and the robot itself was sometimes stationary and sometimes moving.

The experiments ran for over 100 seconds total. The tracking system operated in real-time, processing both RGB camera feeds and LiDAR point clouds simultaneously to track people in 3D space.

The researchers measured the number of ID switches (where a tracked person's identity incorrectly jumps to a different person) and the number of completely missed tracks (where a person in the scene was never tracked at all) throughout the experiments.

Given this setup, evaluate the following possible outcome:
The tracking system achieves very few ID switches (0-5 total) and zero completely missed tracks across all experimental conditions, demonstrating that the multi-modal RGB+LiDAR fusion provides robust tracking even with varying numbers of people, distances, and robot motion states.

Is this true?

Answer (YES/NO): NO